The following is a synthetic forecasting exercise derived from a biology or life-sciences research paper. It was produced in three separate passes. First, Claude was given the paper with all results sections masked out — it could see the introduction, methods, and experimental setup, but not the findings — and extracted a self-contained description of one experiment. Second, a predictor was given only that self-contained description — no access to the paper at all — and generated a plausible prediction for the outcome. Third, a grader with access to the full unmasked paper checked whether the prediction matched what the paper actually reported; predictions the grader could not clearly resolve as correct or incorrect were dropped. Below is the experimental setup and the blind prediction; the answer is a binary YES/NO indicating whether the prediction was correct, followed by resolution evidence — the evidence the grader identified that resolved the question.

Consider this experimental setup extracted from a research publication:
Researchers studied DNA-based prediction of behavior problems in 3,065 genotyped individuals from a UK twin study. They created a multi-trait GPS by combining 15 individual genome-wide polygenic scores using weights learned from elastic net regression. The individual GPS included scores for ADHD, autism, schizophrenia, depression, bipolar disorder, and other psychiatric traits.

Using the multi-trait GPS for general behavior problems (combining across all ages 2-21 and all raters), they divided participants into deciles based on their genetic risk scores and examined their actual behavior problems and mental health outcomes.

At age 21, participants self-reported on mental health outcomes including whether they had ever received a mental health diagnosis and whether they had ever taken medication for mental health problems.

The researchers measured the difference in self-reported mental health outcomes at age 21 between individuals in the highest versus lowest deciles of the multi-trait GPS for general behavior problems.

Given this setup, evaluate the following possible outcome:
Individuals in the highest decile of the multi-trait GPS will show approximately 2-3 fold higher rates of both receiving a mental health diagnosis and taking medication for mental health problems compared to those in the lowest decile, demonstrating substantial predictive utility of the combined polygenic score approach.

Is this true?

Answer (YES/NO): NO